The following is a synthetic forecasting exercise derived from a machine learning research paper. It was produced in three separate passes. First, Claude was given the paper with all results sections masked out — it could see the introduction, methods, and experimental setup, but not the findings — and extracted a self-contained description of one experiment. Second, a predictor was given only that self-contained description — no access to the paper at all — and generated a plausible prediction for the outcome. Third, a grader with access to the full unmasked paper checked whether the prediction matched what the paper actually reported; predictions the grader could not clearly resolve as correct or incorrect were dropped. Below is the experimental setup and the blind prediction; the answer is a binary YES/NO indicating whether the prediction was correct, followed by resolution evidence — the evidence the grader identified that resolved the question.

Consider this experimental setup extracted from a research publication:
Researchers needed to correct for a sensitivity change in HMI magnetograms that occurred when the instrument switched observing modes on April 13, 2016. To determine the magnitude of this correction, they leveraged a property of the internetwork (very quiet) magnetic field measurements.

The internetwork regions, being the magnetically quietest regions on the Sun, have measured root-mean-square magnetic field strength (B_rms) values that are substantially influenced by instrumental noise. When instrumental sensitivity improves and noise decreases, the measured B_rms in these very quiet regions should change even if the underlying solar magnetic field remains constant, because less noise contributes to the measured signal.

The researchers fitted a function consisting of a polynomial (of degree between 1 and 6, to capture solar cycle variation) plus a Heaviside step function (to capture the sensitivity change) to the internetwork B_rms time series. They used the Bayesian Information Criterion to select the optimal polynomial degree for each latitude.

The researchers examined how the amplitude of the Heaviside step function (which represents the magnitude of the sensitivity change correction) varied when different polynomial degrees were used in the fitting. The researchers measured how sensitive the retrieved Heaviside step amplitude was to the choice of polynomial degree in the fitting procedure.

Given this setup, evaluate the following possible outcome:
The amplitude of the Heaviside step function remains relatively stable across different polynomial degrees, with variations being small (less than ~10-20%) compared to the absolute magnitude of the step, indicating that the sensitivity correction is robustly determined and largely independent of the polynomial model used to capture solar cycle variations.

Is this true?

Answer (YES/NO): YES